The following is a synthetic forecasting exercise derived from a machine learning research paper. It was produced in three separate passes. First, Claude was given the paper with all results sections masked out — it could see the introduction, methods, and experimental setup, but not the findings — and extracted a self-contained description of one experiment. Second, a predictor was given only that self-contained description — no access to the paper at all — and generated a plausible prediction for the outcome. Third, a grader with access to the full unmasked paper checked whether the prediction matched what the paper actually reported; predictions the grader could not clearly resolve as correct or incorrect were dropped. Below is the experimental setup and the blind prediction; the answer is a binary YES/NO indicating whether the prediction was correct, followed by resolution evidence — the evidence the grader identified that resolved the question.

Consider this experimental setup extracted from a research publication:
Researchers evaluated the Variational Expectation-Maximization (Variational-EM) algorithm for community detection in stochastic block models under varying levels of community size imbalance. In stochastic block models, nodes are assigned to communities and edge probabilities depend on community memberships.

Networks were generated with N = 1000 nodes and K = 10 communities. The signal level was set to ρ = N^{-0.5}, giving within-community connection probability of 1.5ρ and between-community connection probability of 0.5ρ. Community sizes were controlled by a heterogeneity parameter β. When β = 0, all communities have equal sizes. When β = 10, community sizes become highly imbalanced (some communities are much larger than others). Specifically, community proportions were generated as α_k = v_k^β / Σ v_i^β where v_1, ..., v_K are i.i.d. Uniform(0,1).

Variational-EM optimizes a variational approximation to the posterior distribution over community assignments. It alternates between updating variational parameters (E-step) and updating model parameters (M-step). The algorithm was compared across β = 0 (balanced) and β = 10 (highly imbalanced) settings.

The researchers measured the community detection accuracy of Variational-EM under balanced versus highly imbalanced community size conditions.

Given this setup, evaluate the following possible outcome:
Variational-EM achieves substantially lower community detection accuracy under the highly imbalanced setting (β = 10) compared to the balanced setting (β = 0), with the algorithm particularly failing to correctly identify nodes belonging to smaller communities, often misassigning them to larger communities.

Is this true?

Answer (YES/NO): NO